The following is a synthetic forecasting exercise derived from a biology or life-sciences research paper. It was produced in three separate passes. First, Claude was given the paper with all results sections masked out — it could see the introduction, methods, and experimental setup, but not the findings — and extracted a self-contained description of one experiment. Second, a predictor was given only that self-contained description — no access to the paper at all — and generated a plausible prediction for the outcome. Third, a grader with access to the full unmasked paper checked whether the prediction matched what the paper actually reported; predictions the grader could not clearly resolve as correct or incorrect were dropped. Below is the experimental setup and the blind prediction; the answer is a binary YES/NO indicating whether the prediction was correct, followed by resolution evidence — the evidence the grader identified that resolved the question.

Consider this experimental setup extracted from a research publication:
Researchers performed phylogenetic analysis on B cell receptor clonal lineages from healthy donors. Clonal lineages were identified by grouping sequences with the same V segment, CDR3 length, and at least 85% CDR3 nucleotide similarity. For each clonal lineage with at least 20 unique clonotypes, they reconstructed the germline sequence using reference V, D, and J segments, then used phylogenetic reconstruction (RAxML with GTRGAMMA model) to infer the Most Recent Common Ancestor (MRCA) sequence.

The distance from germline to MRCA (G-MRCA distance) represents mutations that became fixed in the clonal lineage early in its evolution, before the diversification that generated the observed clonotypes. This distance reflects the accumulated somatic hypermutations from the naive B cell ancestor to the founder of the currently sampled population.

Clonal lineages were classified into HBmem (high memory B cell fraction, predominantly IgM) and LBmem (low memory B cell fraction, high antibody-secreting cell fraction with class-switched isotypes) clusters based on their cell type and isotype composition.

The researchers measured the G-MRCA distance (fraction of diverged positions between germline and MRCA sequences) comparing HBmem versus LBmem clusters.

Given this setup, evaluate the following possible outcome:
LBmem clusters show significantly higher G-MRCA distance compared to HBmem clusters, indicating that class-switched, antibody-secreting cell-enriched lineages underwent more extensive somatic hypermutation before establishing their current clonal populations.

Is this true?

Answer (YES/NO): YES